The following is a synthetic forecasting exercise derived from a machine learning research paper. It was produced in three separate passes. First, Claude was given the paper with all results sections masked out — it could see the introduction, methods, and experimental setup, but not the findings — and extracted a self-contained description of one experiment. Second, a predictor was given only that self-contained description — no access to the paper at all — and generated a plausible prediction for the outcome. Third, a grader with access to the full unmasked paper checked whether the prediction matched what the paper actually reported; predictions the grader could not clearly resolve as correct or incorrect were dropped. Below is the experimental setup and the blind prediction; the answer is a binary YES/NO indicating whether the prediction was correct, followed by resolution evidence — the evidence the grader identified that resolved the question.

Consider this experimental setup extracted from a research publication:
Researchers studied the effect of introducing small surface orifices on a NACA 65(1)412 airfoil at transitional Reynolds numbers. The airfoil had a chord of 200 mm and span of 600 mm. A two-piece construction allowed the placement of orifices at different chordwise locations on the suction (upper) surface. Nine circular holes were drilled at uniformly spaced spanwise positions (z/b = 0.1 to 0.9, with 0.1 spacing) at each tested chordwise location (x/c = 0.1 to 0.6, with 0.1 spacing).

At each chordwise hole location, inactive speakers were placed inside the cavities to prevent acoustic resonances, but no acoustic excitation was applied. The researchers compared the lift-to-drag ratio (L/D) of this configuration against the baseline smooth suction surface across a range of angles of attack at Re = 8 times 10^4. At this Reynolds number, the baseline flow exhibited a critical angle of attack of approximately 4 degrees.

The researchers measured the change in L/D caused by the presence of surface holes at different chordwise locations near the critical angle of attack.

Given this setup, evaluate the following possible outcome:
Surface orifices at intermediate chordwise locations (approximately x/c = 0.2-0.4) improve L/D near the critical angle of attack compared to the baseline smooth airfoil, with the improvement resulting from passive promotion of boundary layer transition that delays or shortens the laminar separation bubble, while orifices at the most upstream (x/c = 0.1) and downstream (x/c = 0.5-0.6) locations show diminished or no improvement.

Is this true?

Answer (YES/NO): NO